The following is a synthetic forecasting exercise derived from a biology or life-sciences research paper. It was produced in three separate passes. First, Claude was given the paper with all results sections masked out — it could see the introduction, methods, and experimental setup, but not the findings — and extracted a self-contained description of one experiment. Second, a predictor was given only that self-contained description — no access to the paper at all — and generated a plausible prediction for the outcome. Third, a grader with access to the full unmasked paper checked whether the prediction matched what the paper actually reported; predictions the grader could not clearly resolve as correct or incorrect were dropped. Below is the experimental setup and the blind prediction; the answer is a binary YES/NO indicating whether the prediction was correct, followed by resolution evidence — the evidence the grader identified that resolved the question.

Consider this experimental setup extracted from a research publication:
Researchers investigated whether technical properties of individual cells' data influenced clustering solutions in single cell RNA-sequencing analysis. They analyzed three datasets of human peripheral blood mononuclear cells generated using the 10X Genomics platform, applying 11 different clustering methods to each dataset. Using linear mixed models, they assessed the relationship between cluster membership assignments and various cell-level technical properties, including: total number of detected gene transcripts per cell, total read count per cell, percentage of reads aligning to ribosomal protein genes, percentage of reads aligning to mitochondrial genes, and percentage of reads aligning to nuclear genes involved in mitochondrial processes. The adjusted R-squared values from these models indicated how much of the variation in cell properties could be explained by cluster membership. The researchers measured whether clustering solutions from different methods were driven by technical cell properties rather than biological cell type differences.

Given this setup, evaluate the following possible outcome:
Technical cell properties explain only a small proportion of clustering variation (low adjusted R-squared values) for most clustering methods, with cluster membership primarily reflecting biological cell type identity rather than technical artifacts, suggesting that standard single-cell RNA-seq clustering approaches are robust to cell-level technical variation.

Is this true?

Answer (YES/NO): NO